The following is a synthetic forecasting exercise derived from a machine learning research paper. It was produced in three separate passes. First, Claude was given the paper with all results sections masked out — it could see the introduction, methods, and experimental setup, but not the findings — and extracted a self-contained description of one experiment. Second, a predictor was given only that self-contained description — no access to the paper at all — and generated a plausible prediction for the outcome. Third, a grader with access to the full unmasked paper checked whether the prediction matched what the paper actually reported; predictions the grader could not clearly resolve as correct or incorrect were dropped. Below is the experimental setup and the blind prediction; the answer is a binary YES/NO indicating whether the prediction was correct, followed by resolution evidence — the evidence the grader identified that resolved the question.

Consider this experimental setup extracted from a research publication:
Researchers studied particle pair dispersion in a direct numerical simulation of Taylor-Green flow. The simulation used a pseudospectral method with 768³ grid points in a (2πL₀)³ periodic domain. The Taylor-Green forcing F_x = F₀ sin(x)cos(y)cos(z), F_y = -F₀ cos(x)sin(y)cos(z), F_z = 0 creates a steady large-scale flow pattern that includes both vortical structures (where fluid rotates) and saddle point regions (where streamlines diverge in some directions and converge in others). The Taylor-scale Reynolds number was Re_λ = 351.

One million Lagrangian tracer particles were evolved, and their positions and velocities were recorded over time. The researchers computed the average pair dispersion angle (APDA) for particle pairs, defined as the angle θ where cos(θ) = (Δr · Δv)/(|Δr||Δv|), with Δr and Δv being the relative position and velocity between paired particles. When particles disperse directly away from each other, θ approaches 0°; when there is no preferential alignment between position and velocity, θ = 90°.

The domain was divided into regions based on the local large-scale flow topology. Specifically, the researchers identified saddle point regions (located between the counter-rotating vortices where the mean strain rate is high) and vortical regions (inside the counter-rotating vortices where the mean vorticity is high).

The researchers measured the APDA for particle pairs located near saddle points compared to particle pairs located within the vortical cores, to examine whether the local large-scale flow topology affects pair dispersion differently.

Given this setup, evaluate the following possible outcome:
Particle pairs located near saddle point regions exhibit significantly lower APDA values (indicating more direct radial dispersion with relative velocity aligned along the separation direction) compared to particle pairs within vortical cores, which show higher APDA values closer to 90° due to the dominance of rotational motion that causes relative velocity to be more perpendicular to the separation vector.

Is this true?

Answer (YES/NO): NO